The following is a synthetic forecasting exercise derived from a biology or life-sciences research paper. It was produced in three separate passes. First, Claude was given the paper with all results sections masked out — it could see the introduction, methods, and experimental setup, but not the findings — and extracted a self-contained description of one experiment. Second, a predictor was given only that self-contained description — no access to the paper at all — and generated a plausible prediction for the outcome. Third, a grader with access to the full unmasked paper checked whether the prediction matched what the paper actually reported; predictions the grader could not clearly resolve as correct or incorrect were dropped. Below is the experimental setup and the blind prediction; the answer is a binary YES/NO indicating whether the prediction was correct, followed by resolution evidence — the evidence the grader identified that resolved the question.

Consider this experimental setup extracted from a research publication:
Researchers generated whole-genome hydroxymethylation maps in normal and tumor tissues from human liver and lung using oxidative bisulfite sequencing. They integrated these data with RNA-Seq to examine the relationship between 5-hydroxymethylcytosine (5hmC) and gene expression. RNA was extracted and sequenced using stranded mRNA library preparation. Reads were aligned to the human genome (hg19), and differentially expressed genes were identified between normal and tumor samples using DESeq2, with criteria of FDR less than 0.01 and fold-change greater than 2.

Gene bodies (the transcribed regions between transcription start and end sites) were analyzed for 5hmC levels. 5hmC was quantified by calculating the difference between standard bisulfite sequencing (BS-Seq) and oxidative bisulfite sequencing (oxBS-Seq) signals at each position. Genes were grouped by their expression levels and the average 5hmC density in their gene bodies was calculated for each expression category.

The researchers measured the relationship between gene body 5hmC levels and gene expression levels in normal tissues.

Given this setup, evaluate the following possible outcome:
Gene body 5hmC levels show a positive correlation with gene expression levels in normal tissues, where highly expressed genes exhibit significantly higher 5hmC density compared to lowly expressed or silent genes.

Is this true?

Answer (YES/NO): YES